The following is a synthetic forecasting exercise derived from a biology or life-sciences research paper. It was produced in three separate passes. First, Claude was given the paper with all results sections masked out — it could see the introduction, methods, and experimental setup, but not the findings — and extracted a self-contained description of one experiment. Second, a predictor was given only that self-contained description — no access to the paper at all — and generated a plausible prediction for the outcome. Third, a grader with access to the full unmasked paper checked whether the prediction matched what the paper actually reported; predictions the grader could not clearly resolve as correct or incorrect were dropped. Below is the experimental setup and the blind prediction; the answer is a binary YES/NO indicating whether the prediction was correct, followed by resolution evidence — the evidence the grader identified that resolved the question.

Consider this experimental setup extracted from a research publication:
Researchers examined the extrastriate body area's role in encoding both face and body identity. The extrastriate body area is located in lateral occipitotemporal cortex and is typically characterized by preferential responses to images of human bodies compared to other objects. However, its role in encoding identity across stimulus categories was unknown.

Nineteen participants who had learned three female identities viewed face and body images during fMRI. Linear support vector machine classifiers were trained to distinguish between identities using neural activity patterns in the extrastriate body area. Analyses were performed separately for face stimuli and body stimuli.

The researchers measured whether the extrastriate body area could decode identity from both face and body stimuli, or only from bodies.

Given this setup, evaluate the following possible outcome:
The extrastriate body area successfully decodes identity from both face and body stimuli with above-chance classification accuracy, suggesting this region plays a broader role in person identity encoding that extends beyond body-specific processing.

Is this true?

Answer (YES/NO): NO